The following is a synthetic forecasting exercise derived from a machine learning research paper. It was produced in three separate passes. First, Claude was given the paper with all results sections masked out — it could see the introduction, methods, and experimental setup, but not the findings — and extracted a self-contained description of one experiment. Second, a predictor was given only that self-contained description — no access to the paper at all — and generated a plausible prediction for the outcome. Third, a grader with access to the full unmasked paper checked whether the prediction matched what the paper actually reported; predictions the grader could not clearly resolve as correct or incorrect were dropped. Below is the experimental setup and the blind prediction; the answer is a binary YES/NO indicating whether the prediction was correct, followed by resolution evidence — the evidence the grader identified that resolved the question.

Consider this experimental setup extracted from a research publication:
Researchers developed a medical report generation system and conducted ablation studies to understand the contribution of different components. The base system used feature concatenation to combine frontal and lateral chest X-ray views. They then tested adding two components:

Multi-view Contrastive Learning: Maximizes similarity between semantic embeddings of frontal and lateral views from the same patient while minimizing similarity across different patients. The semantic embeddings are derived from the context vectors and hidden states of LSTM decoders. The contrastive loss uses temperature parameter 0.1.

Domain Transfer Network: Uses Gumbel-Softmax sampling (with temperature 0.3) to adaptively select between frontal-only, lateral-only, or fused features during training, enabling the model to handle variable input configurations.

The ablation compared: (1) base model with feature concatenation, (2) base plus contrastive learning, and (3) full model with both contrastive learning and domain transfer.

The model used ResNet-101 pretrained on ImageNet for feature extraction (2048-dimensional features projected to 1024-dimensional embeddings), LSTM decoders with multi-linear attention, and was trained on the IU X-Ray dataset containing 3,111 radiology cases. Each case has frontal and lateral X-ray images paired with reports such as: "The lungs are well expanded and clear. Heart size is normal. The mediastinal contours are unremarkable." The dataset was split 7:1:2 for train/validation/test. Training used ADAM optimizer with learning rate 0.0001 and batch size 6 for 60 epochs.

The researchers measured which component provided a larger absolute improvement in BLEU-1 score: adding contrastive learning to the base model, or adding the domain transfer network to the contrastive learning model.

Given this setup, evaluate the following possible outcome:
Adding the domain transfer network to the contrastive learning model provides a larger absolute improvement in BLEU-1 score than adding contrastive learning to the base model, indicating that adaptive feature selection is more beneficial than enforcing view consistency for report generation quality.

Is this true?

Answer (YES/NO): NO